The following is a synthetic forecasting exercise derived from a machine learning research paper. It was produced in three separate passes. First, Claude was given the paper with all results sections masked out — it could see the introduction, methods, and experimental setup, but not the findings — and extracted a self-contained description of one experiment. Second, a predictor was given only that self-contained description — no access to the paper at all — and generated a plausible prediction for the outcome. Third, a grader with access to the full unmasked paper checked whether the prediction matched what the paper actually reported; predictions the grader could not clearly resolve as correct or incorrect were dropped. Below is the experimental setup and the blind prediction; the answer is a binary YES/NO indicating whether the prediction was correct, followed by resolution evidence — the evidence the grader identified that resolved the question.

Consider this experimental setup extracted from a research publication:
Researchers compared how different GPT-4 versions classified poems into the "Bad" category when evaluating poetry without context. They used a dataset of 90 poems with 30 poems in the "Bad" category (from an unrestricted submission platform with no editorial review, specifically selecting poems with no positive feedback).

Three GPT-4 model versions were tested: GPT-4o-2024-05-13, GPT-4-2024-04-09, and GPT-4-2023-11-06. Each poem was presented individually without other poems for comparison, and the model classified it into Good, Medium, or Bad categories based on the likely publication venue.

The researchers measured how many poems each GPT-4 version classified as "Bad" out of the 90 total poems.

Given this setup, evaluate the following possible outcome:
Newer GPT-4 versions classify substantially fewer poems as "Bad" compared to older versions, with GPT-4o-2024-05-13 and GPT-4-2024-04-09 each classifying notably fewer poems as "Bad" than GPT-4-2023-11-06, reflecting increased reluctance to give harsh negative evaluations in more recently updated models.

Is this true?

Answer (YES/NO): NO